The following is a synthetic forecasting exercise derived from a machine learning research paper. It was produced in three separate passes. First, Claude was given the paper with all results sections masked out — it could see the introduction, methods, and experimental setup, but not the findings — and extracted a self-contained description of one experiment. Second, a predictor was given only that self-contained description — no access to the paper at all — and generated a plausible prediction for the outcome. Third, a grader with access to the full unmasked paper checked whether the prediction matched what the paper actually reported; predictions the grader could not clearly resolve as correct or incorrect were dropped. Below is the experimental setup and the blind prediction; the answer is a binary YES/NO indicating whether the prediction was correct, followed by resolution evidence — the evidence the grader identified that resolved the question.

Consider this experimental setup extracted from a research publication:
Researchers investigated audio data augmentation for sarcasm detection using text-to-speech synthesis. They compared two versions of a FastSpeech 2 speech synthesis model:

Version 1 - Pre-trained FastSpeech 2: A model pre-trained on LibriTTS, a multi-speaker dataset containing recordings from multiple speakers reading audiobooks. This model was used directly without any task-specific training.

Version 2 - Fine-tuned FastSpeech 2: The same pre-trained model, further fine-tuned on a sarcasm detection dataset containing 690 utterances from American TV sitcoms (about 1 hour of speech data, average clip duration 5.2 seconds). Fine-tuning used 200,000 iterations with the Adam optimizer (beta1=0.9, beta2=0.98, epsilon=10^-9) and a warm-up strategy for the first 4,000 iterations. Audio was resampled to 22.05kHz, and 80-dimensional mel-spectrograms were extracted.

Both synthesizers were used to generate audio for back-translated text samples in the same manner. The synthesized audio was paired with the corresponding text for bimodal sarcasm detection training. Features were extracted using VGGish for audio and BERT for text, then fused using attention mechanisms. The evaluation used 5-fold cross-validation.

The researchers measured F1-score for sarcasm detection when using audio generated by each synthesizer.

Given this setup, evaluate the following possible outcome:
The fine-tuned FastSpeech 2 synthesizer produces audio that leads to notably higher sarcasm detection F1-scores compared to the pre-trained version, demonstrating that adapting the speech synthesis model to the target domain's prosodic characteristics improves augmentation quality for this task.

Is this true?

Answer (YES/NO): YES